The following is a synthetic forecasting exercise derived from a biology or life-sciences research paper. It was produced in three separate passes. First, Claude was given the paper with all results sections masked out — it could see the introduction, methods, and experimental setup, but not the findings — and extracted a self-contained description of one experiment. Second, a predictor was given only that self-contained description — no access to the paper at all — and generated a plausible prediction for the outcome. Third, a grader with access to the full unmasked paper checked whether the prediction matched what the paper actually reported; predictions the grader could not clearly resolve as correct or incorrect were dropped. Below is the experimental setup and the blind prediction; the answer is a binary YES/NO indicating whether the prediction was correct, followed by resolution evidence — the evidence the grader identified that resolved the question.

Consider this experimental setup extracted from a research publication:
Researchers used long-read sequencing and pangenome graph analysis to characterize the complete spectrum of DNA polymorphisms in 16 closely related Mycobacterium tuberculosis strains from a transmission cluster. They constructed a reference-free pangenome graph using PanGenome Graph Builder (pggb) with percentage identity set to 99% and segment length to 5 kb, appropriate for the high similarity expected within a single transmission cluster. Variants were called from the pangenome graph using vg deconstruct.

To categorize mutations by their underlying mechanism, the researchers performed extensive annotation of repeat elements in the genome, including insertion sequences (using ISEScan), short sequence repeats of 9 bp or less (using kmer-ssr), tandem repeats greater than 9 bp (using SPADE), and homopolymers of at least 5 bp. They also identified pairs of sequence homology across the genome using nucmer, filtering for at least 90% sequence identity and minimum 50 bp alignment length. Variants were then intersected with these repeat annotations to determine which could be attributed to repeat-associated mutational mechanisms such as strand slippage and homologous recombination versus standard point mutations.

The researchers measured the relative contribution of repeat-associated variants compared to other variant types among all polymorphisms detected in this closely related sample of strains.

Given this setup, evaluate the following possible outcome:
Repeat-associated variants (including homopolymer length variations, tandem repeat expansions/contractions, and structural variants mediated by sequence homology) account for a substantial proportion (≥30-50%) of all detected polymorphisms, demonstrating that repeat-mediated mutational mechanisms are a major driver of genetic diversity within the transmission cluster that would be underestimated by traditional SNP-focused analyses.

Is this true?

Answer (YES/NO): YES